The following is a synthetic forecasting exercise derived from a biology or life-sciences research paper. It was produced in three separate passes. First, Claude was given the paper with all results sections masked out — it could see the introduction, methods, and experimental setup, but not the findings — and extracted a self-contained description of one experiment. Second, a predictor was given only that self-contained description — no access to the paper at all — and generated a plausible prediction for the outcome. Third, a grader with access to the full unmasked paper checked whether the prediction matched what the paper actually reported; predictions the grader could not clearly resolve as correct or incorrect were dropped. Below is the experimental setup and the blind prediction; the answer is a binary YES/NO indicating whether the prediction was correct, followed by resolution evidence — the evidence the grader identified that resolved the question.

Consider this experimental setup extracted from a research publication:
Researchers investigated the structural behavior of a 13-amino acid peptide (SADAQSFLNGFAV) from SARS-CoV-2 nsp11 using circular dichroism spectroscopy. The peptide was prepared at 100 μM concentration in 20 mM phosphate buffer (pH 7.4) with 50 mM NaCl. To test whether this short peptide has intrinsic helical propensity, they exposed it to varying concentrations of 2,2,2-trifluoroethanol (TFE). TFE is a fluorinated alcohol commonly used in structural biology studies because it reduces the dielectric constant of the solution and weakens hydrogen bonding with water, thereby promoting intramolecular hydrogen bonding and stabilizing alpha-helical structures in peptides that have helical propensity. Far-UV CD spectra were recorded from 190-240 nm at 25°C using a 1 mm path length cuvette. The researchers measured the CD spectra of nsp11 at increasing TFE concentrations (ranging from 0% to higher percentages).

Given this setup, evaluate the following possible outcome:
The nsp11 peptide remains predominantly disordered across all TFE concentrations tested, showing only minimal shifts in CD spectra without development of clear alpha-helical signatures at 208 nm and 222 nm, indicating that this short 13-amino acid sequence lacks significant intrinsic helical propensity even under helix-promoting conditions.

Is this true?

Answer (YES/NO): NO